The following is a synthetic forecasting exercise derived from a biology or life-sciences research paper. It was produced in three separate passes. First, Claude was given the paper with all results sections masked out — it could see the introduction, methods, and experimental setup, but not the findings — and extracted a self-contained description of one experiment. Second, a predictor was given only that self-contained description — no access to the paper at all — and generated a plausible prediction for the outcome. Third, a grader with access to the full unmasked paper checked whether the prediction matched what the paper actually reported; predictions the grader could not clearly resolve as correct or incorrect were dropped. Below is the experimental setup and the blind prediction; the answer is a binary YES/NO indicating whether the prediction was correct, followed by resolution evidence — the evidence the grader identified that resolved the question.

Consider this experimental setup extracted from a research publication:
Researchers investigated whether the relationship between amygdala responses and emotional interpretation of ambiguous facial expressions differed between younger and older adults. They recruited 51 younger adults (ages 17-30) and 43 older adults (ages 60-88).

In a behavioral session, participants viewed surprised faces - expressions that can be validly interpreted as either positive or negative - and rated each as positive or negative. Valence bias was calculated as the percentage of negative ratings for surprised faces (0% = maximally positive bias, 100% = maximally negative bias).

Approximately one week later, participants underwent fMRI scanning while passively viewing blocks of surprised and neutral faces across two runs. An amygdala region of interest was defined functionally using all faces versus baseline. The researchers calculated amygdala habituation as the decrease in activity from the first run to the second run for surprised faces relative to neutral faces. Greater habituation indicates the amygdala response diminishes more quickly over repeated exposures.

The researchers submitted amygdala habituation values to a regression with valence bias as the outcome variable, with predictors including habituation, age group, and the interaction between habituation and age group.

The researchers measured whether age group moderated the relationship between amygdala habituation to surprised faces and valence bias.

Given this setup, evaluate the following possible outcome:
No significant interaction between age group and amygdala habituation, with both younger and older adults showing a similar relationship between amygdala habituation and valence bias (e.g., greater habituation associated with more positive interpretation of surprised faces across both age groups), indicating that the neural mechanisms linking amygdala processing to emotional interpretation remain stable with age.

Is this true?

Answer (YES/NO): NO